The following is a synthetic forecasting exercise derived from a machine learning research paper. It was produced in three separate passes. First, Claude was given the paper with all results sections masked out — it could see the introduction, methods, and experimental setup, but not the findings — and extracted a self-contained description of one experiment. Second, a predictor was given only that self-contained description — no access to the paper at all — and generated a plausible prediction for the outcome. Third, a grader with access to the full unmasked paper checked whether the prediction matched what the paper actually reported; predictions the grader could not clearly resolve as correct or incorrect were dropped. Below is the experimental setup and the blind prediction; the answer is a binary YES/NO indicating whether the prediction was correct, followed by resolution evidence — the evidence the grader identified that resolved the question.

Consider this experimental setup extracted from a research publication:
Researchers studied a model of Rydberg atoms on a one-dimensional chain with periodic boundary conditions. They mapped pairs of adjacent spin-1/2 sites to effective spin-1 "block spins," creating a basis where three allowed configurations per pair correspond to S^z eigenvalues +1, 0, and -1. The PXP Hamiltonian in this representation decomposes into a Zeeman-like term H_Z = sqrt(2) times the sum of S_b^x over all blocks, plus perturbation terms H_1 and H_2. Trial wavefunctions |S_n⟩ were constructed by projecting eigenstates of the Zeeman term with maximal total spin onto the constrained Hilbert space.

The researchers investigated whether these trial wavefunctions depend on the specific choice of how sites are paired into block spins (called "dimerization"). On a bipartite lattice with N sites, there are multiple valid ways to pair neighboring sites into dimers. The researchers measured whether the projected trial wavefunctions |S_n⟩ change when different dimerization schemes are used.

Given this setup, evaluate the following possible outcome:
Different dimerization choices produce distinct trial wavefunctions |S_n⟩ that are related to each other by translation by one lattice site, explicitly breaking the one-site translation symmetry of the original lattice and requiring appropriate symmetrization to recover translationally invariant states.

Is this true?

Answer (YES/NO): NO